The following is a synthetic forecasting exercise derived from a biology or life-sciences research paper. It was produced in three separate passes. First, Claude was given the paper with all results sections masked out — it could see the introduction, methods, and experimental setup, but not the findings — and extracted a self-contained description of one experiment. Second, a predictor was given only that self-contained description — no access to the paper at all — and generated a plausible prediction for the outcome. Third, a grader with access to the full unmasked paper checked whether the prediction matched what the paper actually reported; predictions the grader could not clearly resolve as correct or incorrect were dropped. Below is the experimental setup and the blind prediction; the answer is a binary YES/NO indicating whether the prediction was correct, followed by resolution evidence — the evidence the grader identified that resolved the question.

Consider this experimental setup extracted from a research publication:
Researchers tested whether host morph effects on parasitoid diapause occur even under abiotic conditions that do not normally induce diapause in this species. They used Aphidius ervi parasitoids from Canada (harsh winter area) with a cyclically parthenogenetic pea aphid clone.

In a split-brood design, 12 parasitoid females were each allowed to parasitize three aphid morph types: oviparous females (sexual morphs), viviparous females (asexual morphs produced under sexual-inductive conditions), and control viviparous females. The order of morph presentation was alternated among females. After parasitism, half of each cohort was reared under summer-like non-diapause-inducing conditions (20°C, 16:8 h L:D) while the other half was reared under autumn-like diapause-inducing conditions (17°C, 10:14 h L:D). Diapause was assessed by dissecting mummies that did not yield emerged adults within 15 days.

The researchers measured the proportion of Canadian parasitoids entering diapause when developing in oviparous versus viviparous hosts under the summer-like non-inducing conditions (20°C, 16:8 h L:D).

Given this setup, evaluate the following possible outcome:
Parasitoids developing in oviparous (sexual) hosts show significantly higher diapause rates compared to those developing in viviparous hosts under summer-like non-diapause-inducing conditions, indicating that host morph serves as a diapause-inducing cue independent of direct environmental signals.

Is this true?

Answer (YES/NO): YES